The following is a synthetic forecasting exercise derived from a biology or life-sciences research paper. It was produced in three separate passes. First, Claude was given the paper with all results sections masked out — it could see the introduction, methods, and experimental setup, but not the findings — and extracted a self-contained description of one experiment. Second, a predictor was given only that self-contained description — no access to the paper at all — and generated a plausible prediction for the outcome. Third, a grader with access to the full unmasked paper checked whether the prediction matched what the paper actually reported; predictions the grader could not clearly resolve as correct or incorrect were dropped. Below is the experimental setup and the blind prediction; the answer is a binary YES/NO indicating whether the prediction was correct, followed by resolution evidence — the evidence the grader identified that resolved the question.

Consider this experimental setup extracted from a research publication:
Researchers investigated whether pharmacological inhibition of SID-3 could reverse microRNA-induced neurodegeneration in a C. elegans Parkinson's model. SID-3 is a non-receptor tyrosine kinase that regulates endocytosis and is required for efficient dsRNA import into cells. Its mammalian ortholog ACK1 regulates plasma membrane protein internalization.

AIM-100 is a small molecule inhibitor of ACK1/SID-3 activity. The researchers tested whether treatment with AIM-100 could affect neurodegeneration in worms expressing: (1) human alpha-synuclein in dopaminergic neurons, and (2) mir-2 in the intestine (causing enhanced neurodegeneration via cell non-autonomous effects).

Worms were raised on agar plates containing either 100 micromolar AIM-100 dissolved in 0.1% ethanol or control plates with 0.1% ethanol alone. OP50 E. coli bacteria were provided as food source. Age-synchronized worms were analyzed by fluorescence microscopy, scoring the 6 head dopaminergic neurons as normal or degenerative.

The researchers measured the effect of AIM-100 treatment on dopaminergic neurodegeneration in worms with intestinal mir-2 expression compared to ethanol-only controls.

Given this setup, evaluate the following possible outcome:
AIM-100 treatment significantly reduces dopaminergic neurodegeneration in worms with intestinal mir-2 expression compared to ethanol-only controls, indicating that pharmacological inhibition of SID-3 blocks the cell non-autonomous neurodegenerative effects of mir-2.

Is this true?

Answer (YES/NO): YES